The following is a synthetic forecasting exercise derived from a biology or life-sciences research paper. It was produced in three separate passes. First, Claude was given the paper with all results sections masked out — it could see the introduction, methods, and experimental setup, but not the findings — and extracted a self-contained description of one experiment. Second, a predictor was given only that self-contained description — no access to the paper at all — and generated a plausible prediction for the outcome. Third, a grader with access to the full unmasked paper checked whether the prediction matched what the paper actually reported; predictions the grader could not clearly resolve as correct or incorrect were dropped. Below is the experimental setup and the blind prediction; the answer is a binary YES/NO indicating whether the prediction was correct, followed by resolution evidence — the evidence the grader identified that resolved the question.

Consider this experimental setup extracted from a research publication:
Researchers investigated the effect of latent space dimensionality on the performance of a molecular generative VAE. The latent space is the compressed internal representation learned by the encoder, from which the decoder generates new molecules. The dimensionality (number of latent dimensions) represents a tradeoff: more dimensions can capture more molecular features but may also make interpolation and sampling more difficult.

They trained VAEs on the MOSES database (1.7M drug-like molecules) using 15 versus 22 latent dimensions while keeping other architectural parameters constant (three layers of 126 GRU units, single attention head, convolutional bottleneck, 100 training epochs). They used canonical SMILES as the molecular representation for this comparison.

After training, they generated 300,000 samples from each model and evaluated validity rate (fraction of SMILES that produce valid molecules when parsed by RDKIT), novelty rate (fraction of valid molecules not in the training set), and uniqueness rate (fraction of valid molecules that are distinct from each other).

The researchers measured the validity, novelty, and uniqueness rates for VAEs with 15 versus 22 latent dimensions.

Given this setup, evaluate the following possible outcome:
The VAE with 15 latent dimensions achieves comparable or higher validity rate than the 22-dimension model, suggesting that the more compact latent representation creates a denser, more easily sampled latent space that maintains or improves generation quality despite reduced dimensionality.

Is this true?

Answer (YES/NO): YES